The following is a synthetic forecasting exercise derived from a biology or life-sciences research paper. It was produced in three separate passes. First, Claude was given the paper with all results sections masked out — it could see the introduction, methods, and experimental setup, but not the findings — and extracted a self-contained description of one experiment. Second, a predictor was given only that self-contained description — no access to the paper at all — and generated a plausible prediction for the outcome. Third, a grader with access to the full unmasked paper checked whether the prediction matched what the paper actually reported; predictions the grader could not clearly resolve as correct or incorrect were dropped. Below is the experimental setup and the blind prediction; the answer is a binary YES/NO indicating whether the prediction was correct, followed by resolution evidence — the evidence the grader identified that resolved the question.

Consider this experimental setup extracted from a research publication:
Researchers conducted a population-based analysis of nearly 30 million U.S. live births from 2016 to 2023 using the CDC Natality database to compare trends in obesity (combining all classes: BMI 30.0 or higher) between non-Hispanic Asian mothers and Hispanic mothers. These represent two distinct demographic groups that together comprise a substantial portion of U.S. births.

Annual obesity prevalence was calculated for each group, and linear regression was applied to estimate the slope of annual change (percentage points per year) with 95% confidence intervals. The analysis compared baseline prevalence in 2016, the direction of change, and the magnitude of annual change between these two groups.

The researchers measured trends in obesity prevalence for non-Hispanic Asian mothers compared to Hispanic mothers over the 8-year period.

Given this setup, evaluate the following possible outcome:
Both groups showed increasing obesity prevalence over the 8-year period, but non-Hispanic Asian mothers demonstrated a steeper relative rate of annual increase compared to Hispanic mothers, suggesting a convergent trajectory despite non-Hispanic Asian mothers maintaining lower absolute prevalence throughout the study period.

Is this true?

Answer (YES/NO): NO